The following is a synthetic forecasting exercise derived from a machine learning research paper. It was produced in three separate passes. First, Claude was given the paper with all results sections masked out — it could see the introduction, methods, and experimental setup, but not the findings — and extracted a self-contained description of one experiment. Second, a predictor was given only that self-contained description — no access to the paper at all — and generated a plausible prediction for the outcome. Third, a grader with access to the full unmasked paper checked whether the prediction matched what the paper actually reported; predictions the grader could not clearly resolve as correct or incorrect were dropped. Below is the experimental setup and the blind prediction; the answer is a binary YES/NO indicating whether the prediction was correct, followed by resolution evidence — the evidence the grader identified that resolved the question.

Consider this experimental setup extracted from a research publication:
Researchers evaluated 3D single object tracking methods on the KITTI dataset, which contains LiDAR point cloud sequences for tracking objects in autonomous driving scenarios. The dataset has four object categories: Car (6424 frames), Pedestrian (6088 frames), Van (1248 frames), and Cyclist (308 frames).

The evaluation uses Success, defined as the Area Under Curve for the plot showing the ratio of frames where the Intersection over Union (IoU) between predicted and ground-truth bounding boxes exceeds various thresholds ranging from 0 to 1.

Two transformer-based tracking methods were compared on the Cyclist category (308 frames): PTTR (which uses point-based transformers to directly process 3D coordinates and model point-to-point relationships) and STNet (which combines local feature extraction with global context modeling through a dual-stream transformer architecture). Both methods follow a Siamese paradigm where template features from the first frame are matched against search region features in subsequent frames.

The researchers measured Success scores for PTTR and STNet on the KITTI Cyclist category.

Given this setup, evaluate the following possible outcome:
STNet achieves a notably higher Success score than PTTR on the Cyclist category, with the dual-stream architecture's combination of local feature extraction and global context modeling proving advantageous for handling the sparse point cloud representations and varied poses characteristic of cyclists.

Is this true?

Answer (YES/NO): YES